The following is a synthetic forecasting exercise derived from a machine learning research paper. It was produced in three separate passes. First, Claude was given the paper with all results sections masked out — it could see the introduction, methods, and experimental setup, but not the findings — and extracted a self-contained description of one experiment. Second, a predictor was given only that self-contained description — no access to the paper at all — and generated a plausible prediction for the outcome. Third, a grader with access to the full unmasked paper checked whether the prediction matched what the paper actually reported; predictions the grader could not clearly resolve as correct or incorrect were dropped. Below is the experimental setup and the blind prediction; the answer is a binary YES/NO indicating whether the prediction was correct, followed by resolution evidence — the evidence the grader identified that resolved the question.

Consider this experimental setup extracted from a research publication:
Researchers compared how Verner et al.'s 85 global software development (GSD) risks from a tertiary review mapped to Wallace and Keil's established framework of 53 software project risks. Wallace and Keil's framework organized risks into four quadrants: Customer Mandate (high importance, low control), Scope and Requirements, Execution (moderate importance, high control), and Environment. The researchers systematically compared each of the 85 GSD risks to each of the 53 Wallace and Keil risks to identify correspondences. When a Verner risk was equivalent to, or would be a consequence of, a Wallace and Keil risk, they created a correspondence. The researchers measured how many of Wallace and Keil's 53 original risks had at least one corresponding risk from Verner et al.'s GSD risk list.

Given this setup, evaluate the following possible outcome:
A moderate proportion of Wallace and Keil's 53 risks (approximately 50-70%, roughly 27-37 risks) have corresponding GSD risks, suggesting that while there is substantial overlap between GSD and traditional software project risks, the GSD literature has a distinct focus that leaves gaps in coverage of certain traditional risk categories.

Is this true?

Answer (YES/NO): NO